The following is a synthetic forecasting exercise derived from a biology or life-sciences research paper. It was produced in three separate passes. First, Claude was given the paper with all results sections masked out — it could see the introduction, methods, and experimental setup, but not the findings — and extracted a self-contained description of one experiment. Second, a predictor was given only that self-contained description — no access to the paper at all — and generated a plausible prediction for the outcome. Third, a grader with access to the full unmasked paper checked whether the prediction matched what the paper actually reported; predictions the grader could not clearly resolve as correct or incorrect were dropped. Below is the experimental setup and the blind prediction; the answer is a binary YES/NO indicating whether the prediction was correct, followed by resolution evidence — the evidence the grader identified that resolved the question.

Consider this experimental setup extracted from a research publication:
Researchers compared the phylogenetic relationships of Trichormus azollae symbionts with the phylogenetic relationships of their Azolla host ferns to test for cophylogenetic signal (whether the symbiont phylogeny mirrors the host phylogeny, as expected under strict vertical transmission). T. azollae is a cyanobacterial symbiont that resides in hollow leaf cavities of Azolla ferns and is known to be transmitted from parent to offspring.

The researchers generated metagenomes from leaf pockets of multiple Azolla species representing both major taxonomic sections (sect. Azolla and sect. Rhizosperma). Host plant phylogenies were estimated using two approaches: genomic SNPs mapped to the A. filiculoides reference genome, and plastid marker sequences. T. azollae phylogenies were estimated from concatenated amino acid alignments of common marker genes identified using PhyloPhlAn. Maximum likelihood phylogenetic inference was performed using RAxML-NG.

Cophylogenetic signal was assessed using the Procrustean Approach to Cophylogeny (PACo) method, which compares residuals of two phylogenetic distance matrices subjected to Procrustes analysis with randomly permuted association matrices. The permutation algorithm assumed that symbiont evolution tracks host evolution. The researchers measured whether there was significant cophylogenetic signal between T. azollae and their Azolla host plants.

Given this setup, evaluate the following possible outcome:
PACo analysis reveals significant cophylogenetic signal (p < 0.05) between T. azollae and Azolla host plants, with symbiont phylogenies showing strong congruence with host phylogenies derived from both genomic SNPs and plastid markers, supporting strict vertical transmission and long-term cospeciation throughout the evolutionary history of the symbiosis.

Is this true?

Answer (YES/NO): YES